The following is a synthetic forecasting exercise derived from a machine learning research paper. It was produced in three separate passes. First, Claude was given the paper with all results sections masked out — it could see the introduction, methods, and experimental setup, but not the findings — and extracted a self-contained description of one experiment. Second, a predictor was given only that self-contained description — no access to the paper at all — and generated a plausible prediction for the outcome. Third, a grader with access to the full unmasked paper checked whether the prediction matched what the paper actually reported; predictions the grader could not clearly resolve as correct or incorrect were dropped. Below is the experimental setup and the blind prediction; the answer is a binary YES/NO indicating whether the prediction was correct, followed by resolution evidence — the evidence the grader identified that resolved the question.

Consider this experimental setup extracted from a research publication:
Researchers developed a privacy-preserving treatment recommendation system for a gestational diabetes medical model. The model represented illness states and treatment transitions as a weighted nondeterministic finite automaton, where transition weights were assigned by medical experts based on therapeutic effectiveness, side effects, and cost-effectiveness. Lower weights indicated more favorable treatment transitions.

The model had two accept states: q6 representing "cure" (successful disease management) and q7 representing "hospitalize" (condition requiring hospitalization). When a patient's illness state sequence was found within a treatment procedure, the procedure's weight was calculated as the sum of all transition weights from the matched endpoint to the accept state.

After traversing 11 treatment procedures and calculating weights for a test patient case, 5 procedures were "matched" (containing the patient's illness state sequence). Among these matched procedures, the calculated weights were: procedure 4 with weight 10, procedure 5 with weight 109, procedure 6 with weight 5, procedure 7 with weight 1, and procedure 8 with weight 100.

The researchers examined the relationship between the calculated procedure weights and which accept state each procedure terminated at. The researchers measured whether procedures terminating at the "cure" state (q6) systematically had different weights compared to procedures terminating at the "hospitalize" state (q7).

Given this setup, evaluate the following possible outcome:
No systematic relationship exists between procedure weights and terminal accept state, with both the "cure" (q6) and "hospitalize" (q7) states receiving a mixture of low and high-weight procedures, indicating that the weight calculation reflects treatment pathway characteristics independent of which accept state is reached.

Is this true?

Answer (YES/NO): NO